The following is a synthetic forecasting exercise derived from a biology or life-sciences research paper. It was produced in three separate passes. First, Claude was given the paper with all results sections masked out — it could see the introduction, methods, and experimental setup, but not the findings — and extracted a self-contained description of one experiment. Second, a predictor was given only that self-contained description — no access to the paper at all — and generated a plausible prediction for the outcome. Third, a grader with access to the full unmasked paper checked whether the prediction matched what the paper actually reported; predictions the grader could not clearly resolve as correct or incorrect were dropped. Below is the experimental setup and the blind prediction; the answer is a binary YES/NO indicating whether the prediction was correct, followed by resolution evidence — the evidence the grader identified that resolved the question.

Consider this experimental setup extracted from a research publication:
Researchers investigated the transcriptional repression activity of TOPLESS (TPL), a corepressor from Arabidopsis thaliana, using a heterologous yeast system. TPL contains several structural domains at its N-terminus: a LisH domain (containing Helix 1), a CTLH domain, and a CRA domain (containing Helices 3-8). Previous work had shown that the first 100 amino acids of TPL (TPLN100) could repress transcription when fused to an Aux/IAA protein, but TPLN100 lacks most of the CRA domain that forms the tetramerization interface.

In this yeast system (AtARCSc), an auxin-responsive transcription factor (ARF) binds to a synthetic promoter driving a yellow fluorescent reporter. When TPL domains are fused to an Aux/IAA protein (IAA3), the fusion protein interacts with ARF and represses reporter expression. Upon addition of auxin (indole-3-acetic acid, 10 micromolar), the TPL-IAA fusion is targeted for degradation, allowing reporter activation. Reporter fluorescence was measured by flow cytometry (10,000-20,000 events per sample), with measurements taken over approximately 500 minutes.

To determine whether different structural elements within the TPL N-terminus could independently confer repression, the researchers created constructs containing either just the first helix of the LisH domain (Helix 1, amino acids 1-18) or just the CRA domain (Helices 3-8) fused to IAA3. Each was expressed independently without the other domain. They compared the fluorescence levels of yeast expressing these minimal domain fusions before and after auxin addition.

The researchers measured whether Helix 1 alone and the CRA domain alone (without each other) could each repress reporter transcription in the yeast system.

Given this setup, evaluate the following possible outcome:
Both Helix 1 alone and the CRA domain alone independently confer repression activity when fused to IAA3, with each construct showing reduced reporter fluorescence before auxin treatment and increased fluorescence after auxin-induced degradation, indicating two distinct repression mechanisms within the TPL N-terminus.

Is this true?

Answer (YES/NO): NO